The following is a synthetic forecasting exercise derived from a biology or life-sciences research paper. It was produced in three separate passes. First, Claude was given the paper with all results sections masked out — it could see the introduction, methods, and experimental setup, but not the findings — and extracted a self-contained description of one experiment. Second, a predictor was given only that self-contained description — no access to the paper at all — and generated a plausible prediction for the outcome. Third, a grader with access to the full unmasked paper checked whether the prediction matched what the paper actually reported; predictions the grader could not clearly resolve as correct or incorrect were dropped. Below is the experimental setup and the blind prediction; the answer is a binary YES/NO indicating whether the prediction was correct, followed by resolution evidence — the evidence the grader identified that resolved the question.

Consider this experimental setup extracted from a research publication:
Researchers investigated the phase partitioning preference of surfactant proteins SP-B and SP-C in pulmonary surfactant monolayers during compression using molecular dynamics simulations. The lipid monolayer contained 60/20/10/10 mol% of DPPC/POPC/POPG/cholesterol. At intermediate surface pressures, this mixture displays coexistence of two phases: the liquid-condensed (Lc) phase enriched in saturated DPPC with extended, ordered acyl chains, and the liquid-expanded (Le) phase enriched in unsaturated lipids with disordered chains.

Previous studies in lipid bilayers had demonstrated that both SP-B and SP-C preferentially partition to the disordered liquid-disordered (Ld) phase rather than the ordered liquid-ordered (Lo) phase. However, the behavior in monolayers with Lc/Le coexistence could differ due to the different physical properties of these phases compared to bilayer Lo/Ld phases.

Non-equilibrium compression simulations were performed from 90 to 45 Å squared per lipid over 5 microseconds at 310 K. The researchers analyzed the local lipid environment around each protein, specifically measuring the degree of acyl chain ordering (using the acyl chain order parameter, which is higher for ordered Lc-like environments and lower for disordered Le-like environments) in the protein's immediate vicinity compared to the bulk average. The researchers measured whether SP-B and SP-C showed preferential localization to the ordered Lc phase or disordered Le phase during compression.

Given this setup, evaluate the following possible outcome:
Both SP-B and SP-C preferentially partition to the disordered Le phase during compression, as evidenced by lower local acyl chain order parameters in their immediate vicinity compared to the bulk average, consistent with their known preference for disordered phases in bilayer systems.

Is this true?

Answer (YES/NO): YES